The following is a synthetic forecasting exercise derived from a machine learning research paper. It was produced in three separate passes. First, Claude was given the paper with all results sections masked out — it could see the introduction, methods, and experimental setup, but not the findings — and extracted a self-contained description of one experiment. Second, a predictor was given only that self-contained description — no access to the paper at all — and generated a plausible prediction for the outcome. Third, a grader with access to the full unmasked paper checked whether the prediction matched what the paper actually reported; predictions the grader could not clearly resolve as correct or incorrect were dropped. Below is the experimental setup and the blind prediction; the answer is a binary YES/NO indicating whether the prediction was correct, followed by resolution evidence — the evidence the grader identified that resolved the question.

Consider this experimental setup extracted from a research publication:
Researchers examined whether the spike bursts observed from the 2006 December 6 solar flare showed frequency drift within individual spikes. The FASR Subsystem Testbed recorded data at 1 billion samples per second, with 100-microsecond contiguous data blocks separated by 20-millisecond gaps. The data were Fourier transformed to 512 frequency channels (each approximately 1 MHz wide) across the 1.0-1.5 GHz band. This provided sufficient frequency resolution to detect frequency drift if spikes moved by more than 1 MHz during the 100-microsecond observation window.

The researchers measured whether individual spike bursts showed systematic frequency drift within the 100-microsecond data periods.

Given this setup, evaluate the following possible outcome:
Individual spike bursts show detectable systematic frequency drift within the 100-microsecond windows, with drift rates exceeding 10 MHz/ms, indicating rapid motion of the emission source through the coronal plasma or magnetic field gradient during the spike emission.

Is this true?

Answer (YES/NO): NO